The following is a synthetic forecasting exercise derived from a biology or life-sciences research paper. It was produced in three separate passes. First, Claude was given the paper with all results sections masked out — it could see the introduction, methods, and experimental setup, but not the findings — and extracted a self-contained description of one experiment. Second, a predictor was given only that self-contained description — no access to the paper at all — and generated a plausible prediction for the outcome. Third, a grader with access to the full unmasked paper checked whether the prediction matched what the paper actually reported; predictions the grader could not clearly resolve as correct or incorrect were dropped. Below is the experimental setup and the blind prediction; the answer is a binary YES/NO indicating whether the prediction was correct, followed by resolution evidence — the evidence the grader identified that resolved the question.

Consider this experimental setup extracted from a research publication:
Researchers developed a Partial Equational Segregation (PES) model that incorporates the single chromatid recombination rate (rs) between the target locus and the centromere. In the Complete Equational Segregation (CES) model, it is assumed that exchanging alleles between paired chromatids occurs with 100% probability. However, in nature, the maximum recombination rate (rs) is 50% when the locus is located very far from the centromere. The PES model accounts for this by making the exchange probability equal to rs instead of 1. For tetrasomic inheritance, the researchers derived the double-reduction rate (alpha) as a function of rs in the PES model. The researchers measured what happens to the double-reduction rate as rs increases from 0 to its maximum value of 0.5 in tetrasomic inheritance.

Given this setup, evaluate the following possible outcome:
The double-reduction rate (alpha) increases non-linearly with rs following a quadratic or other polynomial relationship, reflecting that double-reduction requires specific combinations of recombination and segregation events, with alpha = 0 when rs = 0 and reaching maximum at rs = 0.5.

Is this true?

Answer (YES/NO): NO